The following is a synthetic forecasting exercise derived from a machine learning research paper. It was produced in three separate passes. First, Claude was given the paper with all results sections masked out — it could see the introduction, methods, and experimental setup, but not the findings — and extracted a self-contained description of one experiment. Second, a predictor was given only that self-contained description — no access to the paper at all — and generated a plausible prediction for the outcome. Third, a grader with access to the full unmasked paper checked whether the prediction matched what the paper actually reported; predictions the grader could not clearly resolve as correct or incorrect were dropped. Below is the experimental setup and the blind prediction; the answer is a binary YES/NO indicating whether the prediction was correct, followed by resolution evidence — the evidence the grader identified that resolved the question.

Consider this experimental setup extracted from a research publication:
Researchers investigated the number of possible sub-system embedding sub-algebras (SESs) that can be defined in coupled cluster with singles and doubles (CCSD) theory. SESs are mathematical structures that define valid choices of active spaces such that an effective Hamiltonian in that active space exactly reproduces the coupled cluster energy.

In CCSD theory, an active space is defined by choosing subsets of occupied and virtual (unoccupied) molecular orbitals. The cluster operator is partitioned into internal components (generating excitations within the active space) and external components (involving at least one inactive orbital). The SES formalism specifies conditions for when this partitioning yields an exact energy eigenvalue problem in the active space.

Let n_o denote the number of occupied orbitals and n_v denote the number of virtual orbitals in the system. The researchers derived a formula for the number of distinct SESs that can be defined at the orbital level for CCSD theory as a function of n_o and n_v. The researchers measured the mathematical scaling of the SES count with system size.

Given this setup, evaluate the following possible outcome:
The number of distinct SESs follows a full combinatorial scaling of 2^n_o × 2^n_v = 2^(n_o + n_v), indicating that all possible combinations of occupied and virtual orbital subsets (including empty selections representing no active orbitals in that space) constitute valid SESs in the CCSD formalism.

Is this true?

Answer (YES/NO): NO